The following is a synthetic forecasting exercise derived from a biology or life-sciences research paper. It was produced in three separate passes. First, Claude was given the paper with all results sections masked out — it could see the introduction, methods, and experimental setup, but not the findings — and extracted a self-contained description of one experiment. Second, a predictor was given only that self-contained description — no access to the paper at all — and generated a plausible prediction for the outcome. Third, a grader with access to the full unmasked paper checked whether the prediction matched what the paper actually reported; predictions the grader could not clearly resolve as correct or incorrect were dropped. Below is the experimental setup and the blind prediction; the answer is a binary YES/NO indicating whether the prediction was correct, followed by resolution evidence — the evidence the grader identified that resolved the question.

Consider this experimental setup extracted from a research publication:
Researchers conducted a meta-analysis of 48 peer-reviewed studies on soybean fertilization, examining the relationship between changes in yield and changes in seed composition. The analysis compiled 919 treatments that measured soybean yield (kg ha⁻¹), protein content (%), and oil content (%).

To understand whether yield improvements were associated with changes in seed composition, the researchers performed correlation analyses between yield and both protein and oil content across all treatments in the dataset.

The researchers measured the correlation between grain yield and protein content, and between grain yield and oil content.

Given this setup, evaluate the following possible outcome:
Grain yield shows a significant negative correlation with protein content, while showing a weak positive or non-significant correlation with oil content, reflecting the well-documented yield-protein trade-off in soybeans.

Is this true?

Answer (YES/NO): NO